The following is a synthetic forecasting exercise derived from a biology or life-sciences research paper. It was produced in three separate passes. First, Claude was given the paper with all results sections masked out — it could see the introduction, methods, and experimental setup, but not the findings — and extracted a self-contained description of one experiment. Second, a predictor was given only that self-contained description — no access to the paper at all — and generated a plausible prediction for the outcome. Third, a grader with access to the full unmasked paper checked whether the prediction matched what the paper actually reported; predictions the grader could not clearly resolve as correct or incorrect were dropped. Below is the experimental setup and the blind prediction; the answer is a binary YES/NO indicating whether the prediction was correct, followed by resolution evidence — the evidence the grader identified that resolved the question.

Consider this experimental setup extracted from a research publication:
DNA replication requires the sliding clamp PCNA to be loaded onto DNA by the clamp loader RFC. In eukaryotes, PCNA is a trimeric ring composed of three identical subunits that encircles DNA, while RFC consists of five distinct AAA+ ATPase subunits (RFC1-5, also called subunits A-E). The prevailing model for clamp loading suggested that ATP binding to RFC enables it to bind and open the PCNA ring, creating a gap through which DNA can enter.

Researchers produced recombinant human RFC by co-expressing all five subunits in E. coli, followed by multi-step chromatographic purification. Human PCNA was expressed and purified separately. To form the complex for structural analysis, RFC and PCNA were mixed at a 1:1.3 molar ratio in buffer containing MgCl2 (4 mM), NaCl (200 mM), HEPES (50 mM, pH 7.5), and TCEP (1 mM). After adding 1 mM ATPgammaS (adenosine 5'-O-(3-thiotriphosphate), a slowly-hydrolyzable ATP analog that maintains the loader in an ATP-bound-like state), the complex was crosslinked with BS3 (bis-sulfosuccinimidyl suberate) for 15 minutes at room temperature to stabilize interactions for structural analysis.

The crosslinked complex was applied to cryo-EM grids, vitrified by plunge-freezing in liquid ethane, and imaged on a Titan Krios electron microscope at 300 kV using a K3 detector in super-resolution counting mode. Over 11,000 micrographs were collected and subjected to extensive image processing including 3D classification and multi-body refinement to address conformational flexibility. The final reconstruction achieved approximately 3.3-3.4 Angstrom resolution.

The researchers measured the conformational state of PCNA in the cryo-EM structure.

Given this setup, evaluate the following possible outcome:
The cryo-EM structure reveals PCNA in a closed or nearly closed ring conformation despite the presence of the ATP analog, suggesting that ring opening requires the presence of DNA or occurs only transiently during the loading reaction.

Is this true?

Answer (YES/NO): YES